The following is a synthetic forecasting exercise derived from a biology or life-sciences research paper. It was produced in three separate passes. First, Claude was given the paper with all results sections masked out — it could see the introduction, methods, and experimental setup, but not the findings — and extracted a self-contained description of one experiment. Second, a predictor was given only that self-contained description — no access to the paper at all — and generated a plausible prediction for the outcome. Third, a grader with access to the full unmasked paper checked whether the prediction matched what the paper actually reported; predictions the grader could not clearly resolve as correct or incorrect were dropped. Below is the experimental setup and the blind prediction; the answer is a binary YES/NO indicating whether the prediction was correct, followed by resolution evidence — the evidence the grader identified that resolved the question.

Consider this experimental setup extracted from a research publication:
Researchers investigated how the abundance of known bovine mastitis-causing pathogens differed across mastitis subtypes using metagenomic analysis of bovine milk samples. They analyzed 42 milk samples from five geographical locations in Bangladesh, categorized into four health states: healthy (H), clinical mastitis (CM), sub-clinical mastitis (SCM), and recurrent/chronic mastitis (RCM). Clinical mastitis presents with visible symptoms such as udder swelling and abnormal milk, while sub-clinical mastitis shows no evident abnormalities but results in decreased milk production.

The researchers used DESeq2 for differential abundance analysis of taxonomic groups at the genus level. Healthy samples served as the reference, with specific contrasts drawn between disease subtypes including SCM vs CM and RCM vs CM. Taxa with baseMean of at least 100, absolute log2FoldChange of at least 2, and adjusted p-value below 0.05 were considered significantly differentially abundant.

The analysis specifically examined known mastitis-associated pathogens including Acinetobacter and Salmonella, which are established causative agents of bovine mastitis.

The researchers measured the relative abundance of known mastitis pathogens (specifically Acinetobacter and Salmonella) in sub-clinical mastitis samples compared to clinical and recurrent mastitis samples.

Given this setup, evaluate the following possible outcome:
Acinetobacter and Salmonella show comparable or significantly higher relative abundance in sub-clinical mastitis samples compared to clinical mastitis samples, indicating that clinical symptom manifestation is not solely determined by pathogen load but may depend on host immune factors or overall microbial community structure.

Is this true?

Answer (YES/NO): NO